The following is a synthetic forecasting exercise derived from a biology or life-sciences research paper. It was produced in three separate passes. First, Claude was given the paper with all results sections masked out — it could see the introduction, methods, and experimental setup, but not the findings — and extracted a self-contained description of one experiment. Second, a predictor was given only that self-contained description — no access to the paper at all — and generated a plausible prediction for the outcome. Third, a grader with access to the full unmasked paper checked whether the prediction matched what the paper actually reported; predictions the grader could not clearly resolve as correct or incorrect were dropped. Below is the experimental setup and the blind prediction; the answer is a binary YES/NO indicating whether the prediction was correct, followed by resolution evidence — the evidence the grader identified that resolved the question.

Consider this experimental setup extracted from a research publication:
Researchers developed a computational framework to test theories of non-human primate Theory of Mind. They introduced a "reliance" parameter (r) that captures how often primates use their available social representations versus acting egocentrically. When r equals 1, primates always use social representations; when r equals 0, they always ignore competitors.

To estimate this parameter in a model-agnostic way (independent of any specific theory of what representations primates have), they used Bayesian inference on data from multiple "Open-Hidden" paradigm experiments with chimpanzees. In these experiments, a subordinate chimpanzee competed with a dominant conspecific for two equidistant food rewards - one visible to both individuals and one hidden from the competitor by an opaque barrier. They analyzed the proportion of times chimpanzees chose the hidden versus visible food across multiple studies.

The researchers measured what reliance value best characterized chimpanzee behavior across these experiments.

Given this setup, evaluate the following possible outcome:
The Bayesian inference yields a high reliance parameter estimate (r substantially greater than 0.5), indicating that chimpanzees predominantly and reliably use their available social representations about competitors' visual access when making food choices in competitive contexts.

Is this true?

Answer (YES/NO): NO